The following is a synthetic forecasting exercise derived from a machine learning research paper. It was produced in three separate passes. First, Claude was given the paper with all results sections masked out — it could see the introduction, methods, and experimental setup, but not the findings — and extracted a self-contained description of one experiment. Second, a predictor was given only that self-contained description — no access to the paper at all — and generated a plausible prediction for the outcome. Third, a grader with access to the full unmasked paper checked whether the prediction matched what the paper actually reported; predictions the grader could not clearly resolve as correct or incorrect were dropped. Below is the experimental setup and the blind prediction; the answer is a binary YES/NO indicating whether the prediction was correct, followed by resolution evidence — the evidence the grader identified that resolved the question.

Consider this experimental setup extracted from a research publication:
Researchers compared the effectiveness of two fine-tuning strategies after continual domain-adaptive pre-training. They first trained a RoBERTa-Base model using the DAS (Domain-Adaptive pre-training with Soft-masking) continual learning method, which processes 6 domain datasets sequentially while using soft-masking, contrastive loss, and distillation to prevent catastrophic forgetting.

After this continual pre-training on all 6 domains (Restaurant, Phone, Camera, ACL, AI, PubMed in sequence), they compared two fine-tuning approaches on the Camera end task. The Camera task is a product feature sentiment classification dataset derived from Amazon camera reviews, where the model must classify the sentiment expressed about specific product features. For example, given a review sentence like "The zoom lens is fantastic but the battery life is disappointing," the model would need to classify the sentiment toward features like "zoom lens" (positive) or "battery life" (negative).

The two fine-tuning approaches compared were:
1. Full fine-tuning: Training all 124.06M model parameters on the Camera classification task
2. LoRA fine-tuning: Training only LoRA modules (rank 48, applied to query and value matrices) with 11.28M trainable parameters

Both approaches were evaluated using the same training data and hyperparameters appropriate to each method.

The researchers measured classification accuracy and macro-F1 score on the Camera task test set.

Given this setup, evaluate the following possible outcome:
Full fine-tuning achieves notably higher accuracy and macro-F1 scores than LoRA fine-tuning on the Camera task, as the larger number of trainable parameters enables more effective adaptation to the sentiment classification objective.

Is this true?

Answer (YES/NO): NO